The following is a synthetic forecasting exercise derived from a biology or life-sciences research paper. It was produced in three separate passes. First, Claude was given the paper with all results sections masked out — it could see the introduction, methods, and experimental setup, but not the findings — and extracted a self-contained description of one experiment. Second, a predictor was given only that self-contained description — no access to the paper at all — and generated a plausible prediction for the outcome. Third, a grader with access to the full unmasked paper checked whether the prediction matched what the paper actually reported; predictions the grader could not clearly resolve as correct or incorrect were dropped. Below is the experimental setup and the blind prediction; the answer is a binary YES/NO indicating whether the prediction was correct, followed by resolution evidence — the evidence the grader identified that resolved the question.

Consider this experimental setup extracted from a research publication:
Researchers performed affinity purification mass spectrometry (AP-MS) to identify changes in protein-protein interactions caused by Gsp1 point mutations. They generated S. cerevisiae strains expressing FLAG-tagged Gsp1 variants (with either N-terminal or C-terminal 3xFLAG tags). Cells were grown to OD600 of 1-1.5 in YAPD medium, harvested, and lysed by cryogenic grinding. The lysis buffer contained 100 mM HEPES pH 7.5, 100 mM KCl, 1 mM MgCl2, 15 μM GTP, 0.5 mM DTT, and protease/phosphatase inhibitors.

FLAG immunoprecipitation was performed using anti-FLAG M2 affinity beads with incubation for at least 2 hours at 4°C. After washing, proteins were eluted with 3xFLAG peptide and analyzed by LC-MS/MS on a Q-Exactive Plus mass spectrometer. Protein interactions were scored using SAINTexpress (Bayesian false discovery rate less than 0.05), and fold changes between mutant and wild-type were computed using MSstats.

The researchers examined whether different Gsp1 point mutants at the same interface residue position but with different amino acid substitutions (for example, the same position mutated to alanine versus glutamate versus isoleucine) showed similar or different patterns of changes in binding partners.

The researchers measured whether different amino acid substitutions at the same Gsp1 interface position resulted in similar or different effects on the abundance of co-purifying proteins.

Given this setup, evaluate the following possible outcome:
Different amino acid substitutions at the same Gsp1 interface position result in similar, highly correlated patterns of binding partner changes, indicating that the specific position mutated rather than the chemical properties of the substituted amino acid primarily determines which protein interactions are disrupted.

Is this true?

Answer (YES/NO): NO